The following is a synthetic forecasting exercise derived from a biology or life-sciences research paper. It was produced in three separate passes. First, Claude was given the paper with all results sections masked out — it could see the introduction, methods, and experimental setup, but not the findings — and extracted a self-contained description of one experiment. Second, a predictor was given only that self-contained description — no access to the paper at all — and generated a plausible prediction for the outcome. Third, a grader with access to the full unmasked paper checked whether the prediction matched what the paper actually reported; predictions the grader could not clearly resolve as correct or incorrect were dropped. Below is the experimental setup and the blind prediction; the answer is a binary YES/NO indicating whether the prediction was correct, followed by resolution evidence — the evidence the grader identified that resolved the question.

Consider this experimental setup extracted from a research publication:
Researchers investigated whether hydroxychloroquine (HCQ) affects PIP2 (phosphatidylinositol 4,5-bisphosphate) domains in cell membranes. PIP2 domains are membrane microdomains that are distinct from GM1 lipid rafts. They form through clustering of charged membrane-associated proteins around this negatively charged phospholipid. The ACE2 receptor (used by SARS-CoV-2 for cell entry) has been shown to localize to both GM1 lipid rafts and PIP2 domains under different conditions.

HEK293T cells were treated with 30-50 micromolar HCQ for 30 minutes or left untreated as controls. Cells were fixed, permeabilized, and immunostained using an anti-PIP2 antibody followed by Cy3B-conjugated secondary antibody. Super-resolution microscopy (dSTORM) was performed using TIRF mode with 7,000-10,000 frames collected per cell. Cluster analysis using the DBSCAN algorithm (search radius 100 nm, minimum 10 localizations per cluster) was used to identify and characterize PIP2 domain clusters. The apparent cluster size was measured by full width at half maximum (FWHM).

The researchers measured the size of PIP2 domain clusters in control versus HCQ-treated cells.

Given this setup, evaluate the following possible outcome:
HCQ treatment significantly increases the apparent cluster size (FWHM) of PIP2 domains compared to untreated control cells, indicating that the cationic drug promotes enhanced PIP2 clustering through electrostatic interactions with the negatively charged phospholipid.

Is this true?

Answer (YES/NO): NO